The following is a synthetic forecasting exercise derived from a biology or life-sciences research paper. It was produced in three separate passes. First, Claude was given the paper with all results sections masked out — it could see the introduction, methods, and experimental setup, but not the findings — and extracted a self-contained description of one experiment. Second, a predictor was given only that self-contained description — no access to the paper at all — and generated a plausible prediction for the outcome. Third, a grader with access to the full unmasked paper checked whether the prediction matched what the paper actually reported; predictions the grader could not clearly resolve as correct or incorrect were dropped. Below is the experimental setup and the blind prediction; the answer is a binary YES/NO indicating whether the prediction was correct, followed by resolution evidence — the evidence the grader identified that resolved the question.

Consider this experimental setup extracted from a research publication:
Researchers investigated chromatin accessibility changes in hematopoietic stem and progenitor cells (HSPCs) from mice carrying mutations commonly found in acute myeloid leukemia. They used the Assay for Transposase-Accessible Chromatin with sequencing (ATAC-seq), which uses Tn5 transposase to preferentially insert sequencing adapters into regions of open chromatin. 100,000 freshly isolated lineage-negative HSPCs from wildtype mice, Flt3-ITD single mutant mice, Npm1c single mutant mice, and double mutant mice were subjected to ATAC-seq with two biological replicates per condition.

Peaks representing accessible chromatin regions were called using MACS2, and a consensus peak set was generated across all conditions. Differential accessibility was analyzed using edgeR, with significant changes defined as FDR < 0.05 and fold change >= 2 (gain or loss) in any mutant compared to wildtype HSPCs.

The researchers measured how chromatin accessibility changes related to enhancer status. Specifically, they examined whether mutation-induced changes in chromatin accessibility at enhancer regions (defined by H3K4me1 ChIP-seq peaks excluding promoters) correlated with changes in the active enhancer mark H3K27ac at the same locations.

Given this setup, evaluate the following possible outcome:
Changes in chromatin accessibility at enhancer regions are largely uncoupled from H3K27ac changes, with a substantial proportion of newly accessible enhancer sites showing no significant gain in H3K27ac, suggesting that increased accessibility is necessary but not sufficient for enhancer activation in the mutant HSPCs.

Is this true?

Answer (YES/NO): YES